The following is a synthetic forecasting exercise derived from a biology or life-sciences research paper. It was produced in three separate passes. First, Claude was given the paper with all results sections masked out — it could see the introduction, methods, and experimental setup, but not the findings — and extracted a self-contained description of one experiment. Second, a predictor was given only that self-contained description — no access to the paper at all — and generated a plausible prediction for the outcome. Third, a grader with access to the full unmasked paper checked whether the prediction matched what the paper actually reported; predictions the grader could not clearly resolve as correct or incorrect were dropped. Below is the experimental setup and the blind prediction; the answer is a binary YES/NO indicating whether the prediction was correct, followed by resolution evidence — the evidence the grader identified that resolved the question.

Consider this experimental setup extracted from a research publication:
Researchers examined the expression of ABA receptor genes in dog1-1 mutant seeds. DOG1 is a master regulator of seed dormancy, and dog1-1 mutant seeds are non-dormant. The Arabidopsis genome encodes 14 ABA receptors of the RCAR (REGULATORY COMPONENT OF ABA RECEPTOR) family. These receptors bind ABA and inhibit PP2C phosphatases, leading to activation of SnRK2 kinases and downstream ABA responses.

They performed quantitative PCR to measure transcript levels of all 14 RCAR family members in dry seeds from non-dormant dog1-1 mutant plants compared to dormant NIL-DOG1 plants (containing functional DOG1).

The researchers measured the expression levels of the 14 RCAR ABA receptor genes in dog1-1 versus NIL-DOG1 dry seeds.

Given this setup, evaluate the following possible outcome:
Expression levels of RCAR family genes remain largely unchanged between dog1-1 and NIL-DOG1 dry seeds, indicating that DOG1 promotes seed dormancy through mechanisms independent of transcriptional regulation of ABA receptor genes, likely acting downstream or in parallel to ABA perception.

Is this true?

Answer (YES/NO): NO